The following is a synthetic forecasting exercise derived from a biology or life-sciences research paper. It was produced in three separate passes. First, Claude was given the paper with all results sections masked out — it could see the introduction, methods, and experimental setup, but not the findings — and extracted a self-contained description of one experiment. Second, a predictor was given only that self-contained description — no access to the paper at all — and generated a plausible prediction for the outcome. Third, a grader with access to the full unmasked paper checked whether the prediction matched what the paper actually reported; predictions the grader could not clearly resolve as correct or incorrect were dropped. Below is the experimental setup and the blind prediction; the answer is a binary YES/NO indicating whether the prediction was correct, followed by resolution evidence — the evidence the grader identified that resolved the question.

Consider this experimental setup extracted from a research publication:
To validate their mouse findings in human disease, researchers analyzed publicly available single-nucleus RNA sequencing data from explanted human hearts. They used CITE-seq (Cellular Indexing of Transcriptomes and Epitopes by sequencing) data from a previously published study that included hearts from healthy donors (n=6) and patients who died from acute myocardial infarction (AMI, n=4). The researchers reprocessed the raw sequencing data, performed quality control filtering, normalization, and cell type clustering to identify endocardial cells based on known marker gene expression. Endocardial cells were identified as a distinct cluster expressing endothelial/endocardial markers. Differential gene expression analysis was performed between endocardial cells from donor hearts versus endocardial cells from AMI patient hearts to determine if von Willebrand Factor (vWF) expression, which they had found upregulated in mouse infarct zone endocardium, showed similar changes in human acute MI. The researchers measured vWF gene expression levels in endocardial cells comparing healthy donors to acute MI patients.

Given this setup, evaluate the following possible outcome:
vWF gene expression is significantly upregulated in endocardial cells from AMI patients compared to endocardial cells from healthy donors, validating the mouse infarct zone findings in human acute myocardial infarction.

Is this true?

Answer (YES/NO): YES